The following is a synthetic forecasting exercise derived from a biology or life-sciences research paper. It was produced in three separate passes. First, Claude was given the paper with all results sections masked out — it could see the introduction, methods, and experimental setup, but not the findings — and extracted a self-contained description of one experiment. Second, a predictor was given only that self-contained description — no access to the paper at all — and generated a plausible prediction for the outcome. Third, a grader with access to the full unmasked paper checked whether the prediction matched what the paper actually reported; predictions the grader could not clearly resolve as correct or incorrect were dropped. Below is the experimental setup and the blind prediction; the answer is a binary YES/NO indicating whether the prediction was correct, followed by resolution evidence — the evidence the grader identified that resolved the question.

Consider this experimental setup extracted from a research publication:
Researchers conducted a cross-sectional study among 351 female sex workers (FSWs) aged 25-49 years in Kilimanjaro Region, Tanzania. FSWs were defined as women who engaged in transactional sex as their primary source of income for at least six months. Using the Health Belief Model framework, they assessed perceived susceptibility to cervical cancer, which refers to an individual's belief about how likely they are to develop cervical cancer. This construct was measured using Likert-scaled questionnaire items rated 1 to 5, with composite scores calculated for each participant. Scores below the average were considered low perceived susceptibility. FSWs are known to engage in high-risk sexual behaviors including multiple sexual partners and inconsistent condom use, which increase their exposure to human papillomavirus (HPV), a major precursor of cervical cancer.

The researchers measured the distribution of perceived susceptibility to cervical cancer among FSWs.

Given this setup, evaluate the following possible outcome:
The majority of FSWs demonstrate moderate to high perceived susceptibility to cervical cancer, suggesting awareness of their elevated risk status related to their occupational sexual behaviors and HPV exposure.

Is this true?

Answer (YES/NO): NO